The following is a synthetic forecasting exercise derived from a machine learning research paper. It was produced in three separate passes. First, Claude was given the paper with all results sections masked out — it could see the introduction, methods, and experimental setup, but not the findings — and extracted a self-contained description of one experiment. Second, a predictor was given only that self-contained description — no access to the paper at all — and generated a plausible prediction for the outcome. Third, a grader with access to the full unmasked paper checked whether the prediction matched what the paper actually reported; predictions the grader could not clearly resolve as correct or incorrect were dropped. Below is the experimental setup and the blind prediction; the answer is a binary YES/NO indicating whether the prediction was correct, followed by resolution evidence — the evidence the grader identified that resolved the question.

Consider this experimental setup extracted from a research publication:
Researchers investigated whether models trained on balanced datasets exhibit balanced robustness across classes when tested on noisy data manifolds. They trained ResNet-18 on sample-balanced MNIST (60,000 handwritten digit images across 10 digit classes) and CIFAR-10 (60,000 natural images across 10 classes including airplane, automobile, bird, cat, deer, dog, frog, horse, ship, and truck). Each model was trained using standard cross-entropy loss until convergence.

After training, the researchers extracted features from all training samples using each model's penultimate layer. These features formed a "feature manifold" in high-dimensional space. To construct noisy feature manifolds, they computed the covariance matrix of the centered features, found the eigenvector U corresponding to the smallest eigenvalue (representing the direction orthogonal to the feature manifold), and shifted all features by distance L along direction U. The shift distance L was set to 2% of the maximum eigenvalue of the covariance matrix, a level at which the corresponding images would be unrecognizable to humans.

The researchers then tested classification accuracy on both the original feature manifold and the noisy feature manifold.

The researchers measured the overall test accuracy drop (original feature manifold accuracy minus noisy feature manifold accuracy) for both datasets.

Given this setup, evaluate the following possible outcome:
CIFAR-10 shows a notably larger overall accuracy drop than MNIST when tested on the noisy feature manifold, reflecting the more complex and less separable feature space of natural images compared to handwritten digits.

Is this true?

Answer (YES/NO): YES